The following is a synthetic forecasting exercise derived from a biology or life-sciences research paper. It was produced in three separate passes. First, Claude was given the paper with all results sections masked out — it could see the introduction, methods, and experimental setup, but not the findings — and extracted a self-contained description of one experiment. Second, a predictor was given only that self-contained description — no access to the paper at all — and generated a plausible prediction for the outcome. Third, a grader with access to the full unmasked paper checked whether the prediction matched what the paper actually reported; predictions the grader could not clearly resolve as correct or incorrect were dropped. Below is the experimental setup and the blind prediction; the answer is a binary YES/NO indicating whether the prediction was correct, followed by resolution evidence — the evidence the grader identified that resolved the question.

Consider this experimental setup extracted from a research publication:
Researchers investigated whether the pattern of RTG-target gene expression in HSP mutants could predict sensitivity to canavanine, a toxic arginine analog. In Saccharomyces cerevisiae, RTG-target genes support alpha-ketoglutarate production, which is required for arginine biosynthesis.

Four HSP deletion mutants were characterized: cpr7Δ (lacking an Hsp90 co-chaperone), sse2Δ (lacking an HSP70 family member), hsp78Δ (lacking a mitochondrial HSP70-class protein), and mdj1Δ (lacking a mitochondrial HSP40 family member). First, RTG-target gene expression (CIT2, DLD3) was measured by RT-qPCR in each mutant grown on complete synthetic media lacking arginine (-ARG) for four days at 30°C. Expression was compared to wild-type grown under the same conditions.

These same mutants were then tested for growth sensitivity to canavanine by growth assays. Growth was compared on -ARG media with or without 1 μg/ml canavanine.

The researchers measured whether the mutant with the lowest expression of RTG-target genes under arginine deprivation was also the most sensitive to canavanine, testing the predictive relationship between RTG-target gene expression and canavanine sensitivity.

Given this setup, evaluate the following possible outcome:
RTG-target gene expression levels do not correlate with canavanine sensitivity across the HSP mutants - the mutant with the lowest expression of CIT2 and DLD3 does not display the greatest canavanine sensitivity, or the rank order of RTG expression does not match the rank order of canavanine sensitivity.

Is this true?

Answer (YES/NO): NO